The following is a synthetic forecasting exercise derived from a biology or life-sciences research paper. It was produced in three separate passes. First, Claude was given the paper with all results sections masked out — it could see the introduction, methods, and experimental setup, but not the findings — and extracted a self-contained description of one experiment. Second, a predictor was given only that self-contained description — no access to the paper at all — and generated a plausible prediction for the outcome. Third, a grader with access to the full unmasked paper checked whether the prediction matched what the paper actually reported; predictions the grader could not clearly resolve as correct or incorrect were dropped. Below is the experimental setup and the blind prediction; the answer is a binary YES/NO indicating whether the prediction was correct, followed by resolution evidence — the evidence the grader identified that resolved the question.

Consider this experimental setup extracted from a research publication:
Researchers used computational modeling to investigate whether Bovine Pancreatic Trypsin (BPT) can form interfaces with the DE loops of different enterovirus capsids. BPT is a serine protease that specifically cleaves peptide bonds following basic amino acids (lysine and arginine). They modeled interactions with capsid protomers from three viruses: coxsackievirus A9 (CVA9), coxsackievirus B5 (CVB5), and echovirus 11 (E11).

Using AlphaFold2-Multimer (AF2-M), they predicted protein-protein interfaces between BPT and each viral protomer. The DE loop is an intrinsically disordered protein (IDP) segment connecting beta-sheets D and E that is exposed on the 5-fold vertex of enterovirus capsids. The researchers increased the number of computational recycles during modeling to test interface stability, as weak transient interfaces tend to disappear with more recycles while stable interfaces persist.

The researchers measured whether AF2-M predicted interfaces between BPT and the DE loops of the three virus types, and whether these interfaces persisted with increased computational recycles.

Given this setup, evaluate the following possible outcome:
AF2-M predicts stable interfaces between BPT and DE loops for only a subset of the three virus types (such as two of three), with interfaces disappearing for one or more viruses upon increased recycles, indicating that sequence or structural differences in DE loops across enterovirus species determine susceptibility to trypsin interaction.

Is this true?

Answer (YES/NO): NO